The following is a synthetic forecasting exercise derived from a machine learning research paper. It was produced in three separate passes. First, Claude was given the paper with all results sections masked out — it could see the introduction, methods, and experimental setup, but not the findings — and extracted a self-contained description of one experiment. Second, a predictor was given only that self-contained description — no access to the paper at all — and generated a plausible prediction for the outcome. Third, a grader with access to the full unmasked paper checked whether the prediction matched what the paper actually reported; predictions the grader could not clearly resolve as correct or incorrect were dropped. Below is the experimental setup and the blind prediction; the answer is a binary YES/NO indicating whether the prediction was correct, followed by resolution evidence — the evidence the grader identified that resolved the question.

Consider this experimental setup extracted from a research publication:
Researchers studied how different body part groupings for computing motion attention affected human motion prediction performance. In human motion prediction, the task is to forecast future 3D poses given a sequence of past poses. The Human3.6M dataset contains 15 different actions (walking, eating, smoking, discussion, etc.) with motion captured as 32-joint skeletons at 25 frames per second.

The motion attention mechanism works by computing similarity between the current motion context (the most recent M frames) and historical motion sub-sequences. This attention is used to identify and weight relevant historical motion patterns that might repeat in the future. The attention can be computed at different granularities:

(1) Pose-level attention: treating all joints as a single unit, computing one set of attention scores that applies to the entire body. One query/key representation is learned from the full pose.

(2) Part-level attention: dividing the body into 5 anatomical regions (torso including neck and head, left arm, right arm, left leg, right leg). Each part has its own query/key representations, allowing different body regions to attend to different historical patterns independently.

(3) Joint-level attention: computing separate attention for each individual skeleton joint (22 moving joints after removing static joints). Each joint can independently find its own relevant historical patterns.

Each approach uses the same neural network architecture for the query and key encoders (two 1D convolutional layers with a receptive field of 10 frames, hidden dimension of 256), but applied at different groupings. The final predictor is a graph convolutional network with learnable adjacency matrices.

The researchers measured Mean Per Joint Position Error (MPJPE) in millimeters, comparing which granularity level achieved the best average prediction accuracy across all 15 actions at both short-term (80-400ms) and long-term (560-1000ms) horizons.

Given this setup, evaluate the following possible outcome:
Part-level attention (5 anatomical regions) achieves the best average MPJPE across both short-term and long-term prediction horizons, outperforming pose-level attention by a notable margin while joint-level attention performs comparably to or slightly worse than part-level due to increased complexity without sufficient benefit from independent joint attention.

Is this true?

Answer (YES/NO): NO